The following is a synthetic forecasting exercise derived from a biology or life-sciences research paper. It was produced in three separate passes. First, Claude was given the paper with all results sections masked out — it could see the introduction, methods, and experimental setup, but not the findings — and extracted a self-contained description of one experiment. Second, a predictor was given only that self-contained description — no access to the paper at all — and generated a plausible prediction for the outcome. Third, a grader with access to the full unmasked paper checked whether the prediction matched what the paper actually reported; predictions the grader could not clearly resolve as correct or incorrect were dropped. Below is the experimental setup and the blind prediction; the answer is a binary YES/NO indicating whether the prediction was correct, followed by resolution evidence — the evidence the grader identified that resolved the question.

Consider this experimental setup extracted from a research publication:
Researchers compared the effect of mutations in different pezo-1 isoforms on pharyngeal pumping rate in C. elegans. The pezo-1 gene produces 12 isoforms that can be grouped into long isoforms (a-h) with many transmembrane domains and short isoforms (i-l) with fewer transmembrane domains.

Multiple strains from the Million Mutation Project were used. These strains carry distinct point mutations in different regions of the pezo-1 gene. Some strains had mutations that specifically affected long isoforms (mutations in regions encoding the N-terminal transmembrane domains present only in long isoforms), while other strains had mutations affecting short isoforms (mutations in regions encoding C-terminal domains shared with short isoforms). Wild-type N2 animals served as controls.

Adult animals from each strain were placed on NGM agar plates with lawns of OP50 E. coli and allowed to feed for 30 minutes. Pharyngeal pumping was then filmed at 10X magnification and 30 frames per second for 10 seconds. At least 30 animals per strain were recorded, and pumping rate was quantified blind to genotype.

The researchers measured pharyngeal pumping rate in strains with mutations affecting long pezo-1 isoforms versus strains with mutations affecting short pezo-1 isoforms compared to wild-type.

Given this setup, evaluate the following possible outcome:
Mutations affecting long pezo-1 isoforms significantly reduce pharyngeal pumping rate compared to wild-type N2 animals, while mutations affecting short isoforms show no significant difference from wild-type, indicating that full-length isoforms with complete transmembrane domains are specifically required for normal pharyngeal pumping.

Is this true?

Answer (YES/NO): NO